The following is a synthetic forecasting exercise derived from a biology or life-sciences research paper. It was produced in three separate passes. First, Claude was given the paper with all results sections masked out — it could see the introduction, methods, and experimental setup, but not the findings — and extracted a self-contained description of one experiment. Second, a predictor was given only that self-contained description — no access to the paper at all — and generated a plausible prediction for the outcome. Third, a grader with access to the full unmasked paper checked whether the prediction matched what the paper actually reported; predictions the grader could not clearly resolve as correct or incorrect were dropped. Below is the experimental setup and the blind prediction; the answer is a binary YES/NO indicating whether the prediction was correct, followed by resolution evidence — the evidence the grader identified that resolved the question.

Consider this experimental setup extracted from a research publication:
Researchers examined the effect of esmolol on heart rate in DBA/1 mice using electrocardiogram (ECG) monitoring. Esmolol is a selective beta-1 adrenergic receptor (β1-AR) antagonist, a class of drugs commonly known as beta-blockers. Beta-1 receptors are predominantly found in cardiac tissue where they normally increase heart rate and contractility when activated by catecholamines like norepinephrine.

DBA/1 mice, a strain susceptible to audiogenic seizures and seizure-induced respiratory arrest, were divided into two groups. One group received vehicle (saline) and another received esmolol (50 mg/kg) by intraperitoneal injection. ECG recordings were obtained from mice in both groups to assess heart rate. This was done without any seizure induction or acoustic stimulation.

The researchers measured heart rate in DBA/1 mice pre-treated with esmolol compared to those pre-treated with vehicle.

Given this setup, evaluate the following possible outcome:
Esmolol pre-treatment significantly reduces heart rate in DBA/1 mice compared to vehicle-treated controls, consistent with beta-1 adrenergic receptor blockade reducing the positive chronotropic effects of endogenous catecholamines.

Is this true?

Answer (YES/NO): NO